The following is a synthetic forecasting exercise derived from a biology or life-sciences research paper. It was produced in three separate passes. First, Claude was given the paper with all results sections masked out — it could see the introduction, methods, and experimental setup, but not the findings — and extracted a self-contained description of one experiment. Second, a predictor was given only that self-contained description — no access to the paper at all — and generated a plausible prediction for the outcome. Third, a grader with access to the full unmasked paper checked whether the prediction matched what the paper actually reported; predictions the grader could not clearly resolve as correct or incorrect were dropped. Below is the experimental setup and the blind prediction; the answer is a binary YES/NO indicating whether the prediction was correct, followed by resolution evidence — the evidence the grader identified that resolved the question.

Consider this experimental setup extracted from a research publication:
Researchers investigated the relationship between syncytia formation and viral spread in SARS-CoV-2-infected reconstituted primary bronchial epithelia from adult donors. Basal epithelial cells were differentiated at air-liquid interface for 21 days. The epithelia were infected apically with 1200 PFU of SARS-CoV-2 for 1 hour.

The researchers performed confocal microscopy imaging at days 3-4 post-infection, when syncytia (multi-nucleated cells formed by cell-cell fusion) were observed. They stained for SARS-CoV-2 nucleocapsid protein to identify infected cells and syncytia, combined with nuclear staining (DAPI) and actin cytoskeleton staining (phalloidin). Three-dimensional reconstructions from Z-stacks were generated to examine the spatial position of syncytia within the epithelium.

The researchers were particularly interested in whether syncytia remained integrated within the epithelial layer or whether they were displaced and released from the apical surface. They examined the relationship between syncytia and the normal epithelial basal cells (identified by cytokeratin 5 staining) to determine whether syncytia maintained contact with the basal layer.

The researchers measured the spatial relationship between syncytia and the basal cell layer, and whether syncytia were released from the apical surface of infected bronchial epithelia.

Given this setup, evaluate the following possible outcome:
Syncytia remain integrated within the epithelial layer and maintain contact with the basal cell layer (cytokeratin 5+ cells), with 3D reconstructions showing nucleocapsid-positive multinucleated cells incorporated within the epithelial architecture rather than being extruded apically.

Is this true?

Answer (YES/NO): NO